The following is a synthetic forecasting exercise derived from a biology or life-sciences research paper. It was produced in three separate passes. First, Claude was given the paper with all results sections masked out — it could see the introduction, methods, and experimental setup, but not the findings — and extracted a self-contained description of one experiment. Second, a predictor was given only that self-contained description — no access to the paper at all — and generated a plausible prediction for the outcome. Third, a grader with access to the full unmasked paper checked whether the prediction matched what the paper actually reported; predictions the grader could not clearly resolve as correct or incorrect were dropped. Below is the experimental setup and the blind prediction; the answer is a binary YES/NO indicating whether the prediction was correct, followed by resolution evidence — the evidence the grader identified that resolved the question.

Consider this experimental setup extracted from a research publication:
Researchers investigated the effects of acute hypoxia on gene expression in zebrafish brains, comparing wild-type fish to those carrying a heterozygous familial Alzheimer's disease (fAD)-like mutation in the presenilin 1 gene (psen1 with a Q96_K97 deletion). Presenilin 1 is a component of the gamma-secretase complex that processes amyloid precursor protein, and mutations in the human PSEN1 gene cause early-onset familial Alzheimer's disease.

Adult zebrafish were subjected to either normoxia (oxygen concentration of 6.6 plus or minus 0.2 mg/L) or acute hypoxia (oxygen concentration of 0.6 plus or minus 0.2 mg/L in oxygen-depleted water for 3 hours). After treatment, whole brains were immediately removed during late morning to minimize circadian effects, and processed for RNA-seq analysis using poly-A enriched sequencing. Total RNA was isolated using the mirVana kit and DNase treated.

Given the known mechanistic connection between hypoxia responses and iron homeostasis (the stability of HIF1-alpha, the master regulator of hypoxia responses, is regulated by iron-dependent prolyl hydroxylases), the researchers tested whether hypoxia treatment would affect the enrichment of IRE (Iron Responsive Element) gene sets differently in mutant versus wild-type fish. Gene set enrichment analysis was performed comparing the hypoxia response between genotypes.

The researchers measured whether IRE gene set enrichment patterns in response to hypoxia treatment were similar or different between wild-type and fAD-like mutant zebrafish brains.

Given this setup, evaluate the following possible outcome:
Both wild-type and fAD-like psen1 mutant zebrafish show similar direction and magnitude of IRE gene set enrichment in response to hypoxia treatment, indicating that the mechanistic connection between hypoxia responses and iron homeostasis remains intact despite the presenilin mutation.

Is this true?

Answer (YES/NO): NO